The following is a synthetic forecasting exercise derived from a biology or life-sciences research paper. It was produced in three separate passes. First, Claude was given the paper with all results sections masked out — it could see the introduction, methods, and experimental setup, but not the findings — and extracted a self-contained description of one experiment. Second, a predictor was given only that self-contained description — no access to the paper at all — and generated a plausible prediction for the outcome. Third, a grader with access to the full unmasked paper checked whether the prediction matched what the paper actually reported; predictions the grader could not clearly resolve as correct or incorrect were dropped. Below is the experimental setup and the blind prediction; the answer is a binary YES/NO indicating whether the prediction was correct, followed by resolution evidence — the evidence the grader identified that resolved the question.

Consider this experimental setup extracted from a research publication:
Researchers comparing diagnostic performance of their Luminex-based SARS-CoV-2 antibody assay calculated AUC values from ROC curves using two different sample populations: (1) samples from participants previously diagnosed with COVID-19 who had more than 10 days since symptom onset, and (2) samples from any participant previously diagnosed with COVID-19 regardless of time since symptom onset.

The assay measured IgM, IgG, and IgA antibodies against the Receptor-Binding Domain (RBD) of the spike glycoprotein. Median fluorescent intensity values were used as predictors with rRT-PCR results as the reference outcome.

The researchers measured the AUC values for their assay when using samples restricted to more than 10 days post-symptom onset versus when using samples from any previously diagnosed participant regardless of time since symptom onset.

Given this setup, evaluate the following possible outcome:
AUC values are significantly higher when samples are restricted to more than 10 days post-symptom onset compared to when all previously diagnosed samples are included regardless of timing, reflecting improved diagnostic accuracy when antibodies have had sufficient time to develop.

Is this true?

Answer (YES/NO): YES